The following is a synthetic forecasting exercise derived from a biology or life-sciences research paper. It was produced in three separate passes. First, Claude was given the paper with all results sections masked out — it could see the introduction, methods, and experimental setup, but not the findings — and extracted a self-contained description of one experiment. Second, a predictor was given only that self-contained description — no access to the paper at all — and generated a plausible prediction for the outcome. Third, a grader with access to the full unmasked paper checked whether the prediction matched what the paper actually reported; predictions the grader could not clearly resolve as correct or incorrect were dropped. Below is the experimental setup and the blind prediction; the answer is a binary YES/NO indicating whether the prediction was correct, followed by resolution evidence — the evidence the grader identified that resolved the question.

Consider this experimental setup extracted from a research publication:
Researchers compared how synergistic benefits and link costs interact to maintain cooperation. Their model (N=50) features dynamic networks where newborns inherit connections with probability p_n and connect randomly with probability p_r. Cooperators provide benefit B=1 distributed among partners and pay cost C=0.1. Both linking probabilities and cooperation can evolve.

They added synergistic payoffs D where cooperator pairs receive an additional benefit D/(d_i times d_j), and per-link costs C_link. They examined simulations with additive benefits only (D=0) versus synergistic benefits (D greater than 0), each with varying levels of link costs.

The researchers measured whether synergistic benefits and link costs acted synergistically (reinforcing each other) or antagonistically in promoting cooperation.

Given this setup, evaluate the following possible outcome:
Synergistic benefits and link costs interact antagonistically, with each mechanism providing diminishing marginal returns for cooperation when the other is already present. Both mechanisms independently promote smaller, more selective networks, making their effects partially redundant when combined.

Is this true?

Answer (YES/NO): NO